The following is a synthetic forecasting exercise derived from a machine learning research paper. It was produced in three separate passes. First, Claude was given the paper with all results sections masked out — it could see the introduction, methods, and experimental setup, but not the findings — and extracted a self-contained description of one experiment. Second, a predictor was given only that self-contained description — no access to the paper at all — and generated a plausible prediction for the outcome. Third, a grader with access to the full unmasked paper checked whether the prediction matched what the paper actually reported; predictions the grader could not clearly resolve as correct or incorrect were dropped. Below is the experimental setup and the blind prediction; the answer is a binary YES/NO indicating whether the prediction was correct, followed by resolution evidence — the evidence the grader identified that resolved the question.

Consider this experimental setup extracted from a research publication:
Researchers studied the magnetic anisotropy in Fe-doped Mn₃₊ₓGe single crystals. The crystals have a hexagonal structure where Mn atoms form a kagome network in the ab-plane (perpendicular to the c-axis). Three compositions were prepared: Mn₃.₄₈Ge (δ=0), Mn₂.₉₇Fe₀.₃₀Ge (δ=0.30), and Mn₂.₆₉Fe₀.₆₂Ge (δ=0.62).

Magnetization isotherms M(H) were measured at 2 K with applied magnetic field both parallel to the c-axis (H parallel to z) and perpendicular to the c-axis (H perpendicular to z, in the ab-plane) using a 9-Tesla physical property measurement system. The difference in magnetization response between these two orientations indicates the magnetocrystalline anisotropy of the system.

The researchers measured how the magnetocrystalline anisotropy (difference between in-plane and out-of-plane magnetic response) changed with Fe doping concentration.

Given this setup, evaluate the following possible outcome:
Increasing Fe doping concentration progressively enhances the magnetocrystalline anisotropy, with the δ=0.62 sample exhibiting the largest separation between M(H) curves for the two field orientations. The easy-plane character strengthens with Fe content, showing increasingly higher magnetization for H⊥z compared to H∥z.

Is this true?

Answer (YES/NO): NO